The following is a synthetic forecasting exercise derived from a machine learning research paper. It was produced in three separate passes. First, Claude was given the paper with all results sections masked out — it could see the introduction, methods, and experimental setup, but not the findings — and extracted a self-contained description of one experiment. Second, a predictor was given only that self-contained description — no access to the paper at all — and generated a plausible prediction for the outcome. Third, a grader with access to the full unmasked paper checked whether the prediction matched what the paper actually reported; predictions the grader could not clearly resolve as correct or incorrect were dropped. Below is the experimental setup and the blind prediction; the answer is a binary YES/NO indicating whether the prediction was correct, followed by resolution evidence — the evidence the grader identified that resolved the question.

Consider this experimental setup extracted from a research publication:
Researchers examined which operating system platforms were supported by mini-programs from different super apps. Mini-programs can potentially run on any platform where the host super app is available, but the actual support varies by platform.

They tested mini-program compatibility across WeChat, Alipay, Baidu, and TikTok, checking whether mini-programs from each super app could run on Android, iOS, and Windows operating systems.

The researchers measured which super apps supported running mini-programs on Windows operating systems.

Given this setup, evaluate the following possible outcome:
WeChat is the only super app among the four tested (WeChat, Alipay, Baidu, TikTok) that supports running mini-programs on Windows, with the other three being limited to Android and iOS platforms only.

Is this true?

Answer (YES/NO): YES